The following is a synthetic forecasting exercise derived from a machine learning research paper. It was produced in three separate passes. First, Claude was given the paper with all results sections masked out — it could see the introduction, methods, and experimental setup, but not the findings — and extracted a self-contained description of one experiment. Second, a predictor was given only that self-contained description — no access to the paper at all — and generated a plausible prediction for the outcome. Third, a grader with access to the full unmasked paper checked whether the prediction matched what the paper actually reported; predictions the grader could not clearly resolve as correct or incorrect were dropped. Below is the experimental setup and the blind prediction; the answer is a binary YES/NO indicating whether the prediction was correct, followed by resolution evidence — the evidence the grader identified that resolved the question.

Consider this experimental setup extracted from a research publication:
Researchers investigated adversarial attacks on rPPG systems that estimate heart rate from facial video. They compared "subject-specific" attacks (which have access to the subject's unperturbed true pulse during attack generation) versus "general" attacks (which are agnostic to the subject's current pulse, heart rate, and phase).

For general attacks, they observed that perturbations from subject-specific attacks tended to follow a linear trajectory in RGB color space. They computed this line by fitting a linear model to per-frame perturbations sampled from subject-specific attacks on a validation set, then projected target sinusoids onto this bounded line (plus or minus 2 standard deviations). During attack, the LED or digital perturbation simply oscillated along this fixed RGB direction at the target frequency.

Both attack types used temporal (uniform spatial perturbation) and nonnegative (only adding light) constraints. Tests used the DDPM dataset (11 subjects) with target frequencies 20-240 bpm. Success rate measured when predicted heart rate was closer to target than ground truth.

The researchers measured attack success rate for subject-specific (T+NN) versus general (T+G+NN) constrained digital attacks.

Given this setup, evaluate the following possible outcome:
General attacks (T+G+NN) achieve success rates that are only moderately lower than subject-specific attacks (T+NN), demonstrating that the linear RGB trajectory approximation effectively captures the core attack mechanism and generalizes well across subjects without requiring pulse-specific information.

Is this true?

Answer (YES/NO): YES